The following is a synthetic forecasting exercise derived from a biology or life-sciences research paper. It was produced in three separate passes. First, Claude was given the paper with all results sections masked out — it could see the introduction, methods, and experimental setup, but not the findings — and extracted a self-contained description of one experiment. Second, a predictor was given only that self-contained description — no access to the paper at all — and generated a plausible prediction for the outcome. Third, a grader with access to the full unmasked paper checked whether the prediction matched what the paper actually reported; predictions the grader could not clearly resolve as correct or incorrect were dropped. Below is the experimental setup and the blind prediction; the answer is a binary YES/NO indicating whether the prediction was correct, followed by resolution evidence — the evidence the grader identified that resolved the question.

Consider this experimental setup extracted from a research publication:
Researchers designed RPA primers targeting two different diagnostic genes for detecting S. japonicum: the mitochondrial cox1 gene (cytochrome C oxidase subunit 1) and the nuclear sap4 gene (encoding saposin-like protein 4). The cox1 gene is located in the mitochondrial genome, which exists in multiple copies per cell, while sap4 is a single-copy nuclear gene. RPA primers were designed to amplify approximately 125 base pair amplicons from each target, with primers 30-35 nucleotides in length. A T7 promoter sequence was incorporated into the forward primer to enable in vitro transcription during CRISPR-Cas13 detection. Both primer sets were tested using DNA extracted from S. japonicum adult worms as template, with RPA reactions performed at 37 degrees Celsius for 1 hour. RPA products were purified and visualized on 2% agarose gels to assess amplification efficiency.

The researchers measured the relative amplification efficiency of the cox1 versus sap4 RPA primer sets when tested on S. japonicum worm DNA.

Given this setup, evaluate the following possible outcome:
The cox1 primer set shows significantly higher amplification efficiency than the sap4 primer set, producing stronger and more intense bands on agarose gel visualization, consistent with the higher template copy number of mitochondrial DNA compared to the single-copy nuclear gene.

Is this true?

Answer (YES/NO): NO